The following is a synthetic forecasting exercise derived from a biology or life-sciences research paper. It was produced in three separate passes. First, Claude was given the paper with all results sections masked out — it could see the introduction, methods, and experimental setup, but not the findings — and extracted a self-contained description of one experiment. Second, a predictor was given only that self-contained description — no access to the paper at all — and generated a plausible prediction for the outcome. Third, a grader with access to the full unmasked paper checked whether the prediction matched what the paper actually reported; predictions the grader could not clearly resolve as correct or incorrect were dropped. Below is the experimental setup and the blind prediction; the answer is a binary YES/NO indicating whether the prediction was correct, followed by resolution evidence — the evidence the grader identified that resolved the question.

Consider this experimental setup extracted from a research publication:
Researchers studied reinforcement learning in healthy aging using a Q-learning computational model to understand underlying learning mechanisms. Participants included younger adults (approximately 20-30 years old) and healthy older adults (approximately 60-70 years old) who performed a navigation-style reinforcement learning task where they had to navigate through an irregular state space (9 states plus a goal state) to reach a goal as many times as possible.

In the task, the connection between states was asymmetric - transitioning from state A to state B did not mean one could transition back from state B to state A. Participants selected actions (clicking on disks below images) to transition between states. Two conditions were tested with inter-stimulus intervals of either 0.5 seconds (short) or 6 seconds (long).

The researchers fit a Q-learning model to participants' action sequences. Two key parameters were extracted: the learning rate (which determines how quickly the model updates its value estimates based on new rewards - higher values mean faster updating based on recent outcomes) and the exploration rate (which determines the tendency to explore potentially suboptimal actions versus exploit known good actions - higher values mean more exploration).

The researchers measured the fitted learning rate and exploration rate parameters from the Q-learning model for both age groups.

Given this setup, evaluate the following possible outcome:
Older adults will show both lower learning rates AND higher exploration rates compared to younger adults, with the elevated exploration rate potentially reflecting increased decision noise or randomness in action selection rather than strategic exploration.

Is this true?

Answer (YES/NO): NO